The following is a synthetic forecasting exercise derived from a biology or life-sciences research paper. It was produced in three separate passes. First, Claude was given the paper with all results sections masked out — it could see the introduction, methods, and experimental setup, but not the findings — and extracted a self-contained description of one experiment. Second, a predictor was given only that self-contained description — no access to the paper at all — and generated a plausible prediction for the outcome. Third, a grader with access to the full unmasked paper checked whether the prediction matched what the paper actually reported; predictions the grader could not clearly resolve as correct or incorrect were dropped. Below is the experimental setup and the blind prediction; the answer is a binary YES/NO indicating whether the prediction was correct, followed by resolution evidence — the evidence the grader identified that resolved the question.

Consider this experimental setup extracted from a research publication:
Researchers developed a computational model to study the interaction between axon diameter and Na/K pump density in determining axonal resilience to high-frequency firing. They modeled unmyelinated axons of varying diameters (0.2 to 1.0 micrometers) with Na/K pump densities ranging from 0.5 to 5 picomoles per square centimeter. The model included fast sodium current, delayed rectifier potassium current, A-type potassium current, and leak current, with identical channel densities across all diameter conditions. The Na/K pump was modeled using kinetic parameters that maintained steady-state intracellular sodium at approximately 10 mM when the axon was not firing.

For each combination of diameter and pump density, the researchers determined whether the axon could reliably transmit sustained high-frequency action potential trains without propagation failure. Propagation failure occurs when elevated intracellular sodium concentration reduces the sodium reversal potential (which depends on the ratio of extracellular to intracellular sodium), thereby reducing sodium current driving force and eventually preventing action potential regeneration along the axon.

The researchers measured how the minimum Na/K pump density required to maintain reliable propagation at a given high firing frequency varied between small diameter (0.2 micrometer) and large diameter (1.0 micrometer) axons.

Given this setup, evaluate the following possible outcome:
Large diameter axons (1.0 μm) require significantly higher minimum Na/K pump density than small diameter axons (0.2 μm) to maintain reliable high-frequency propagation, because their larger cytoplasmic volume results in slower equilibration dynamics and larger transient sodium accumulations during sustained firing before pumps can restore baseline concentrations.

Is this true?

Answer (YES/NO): NO